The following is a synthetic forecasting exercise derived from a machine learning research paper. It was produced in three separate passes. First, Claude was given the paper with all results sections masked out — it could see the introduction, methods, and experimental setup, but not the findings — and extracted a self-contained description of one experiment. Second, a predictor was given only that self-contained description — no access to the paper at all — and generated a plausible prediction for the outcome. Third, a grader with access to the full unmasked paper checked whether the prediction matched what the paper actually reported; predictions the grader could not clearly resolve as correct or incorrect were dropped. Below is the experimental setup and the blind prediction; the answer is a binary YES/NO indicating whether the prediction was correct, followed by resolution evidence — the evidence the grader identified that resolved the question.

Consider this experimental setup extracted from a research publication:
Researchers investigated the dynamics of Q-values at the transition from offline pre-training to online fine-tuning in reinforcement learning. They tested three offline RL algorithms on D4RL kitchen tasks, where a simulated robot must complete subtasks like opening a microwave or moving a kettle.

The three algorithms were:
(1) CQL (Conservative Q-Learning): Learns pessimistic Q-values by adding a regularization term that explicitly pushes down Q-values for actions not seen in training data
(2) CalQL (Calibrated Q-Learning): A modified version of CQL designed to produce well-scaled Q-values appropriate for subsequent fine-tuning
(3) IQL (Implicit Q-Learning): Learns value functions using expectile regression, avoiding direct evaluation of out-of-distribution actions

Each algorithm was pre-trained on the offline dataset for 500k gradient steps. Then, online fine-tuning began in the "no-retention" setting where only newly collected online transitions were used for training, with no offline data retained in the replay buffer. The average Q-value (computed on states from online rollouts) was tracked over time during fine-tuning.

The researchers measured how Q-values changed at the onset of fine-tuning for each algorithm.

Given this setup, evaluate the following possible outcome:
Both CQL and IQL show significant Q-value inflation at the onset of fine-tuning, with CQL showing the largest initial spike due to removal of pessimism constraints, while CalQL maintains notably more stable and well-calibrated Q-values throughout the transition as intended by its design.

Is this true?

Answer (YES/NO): NO